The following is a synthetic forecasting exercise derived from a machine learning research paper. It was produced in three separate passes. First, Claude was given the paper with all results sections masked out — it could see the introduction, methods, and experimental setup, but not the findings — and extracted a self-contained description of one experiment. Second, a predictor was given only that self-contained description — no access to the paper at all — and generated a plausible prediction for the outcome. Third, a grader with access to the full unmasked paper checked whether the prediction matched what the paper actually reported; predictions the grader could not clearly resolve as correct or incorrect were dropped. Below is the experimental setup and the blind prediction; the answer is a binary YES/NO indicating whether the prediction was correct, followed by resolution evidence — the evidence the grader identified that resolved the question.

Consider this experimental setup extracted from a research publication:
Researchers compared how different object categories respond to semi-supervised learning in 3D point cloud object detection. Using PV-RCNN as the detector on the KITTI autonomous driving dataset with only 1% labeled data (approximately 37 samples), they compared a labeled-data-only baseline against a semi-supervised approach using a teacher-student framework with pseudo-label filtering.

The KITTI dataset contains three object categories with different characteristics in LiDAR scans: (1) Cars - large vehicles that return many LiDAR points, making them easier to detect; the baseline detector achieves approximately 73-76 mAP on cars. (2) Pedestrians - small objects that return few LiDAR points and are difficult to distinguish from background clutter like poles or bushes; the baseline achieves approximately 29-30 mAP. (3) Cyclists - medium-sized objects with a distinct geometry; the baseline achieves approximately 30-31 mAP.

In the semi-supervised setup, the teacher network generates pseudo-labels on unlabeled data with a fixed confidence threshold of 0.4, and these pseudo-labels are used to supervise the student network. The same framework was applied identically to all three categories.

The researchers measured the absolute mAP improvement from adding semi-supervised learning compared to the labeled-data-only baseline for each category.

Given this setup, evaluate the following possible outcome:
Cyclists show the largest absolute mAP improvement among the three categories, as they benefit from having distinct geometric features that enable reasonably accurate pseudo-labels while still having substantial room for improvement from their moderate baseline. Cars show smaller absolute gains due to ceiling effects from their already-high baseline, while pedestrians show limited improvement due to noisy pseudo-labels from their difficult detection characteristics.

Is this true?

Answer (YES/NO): NO